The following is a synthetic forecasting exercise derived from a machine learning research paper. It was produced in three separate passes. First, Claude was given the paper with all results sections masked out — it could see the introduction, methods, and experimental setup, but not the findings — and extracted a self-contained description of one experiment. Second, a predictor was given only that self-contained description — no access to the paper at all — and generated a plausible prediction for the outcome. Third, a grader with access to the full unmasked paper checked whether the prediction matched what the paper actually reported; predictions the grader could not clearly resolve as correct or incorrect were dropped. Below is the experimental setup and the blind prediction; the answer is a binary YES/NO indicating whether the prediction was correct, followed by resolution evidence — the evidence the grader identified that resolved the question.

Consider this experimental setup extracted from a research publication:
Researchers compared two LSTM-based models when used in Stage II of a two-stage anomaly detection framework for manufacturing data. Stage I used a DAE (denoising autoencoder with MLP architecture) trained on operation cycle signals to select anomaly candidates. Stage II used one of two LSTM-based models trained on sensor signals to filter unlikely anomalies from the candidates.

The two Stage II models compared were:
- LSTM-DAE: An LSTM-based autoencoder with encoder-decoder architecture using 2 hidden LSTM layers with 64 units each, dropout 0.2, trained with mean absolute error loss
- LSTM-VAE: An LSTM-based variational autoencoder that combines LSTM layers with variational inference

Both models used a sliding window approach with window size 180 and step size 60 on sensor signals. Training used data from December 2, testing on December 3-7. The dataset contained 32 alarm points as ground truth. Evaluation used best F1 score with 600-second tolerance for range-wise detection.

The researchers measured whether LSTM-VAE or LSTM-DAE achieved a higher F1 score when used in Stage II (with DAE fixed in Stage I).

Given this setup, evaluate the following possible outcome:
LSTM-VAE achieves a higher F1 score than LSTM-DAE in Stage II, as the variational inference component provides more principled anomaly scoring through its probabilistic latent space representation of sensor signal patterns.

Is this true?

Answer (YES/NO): NO